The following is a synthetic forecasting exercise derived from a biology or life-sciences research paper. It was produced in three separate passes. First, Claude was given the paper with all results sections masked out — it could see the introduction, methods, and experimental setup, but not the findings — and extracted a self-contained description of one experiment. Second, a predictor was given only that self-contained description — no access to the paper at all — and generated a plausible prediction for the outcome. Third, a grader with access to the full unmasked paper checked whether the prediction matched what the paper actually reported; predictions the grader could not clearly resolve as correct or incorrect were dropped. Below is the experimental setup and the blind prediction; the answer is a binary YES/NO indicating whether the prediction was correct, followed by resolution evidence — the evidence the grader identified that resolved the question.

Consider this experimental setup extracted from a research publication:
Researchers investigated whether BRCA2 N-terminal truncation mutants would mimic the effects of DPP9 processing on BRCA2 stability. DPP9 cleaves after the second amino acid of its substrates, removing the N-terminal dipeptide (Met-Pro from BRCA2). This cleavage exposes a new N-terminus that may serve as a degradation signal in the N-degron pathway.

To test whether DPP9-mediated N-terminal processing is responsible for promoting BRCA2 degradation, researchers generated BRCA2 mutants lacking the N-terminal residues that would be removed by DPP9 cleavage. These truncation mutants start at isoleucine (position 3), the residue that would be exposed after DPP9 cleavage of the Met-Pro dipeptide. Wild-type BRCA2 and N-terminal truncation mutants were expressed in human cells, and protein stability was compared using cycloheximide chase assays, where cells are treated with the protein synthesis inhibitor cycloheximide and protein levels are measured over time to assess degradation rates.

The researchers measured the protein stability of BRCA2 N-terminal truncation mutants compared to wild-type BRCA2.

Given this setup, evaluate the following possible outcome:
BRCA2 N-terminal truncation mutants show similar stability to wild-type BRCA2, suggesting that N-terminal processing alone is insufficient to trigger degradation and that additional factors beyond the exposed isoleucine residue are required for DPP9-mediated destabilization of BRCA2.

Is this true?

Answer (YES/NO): NO